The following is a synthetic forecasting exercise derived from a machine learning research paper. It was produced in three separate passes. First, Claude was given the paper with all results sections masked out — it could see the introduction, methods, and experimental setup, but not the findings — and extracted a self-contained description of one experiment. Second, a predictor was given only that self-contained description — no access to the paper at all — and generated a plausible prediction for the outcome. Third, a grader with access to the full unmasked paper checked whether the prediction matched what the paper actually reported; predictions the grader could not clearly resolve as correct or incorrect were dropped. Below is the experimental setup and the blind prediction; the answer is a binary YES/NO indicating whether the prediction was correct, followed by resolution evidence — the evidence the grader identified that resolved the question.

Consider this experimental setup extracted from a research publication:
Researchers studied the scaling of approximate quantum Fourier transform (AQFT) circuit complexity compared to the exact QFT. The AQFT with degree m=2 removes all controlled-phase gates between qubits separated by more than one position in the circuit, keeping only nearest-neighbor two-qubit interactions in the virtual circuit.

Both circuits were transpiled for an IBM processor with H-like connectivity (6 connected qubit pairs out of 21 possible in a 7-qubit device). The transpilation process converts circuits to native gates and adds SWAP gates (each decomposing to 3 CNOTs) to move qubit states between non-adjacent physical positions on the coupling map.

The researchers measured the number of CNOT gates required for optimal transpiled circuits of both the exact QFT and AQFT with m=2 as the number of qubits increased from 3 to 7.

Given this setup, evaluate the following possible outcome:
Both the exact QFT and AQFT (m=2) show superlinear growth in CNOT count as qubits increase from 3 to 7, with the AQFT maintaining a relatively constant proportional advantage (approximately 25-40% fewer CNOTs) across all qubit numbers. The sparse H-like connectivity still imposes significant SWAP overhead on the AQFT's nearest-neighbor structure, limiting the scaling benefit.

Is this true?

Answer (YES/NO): NO